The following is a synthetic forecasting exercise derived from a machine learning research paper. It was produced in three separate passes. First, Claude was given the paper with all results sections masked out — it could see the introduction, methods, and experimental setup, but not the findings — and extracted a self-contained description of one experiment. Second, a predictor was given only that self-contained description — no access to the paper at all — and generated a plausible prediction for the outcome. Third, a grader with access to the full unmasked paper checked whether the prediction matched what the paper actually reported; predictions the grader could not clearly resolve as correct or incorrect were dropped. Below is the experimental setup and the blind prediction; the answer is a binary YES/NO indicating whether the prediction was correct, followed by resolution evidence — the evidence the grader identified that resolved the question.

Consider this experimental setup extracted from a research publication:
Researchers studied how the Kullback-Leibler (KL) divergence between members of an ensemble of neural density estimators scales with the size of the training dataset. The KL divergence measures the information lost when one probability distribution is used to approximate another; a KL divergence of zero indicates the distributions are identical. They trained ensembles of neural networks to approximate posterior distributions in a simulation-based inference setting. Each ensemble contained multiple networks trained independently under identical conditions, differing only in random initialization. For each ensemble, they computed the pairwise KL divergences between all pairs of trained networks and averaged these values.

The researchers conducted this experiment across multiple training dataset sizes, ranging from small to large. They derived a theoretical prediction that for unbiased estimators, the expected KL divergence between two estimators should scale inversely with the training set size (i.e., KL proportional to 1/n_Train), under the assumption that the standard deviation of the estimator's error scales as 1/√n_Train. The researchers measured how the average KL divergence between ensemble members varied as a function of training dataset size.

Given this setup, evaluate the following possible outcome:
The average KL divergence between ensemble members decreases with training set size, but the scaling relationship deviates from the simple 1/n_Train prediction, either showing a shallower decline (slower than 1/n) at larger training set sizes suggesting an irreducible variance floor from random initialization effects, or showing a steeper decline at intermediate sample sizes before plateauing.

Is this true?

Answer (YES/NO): YES